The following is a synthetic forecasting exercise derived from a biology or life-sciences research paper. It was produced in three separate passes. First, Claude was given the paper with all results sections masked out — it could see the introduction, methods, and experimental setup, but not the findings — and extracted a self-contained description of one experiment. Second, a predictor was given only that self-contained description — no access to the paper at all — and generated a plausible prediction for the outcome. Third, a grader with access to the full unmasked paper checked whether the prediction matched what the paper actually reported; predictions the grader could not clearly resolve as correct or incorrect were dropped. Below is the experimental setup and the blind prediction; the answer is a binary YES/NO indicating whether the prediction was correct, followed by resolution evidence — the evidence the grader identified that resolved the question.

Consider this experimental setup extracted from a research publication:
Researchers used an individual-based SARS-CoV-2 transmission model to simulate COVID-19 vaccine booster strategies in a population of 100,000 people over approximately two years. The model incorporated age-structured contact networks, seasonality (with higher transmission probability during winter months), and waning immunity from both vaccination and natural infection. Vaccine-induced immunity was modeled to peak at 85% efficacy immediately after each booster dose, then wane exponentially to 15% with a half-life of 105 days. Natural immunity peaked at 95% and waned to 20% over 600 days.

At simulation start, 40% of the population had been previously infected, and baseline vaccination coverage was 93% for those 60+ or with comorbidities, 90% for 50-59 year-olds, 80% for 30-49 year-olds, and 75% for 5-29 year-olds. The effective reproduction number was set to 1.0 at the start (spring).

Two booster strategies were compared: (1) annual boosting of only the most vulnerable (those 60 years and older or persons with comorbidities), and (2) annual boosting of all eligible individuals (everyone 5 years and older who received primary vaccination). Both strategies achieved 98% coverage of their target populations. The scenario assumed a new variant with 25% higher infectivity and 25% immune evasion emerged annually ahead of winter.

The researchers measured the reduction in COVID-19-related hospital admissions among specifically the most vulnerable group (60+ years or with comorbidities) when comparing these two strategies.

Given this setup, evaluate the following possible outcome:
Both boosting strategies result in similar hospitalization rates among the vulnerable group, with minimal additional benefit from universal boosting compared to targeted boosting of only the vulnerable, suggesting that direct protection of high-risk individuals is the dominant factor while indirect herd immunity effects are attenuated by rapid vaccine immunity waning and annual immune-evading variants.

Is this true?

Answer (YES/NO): NO